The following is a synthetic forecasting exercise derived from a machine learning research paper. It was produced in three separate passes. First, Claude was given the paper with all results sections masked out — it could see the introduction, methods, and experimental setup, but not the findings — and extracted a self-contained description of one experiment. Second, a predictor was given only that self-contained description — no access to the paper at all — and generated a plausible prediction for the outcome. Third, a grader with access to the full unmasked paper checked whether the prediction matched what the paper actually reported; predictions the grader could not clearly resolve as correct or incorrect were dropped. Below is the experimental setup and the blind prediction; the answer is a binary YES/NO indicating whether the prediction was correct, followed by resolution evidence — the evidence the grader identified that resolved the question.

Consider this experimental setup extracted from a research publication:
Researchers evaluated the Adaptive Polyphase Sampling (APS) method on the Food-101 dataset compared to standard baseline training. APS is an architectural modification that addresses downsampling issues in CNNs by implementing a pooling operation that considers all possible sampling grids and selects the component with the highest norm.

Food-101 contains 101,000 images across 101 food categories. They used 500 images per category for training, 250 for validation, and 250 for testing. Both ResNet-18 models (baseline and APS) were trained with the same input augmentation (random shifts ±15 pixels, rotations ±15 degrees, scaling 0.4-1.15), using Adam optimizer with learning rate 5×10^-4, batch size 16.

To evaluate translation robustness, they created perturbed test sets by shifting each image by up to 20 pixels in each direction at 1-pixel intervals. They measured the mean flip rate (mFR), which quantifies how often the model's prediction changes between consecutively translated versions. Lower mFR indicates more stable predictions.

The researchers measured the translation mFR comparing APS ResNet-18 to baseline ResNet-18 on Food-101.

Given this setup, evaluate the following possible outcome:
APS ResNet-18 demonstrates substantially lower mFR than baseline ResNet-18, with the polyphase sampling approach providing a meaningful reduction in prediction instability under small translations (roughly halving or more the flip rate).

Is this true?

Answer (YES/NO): NO